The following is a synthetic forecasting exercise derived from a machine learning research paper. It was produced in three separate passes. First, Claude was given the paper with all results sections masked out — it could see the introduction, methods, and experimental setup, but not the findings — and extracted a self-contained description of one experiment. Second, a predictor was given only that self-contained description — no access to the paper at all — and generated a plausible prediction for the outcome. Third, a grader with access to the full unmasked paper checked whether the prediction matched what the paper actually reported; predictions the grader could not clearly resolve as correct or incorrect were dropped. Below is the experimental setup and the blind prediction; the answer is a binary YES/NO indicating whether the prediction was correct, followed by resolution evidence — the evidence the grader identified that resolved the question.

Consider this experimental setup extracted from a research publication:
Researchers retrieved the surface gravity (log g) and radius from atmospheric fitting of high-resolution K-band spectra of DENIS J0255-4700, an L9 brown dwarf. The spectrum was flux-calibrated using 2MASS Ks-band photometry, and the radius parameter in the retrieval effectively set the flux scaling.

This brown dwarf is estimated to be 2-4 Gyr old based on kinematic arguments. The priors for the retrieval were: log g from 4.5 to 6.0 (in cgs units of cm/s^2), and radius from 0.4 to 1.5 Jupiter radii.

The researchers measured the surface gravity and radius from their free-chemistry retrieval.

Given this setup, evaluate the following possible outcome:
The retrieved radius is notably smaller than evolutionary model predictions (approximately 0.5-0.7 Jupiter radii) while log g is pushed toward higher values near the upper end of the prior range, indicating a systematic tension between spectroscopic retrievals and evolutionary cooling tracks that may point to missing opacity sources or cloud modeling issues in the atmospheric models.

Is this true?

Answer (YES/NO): NO